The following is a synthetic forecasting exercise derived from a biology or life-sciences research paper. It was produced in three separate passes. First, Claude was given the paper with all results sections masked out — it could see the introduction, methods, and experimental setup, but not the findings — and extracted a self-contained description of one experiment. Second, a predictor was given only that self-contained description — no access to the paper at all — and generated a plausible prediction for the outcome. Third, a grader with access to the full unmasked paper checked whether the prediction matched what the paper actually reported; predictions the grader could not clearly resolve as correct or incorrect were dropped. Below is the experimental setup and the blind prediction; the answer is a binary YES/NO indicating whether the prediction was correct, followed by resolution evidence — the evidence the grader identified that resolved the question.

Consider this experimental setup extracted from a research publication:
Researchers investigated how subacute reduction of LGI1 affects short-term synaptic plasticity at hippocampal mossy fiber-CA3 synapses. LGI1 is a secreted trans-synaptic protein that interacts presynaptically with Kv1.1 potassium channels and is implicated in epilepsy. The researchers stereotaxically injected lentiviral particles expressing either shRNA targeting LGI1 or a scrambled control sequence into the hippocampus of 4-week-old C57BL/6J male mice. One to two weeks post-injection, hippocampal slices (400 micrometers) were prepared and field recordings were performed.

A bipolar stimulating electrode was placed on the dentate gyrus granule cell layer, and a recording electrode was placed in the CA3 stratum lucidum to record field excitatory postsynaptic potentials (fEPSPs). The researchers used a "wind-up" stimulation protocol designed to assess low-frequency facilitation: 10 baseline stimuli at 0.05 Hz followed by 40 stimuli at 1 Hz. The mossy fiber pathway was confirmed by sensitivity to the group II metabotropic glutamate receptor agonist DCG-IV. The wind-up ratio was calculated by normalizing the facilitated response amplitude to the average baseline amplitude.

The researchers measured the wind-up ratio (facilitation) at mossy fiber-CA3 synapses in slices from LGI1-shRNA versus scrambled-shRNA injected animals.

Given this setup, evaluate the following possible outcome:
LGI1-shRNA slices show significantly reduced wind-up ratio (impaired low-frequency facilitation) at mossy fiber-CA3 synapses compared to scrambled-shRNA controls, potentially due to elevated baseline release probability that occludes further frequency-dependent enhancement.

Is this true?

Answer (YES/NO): NO